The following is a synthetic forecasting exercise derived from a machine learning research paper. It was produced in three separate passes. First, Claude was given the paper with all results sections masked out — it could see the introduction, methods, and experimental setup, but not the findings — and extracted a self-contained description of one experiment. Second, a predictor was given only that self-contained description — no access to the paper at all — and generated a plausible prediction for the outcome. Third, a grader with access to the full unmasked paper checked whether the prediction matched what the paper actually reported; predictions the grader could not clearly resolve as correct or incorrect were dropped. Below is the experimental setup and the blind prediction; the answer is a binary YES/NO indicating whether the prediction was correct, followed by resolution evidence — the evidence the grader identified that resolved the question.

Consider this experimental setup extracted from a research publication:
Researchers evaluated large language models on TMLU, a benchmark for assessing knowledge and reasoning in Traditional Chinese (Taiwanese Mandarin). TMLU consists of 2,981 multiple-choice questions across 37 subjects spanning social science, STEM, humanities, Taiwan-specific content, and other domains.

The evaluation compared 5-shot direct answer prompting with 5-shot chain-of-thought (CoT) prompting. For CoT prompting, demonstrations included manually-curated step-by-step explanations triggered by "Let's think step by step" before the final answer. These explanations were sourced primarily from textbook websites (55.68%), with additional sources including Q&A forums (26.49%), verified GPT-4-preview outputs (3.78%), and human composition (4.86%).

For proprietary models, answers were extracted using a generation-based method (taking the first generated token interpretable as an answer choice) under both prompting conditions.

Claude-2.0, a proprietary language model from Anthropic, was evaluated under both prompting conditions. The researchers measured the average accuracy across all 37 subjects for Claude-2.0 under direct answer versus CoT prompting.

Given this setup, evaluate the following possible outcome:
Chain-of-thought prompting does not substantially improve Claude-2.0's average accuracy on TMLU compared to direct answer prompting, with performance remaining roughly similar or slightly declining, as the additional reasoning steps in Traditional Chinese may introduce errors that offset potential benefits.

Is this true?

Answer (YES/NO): NO